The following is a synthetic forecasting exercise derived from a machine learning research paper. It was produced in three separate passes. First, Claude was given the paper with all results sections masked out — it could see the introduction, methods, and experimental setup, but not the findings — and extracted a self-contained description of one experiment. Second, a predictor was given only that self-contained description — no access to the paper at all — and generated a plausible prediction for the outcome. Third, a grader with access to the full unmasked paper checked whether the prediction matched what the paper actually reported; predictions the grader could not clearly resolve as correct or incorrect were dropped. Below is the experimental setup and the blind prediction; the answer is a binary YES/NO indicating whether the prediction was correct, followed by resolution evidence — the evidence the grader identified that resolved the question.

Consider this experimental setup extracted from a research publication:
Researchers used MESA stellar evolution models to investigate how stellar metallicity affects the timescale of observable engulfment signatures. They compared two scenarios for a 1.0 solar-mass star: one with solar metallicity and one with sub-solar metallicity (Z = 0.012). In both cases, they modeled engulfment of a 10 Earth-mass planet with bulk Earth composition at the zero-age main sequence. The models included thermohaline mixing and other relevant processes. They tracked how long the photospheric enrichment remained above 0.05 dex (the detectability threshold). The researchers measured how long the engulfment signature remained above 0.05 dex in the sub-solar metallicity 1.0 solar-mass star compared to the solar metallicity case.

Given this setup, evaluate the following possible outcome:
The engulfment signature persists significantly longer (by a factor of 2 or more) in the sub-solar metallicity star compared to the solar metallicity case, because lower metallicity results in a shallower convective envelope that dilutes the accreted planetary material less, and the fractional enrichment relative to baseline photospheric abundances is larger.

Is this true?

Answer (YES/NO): YES